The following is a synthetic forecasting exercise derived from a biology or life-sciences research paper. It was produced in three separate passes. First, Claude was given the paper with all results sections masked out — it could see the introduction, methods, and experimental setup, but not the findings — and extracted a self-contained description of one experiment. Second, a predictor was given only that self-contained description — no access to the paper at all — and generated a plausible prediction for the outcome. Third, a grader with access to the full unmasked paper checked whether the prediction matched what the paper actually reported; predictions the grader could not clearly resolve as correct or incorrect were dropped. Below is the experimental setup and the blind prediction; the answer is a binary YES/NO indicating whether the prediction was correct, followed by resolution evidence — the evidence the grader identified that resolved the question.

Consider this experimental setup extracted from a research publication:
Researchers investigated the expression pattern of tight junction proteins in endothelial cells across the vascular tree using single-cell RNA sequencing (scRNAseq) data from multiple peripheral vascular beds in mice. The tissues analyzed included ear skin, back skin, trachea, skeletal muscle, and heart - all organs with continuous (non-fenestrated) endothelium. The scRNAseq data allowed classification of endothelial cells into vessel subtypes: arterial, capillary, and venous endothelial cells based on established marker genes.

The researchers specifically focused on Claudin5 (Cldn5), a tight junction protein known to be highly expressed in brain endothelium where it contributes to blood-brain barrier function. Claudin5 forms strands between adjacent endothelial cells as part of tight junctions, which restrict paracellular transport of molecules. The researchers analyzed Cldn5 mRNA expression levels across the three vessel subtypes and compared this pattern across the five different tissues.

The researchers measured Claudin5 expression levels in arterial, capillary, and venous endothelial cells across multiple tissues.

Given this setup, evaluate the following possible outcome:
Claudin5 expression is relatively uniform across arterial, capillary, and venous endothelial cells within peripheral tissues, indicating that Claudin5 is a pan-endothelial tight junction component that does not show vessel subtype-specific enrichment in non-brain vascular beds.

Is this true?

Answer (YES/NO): NO